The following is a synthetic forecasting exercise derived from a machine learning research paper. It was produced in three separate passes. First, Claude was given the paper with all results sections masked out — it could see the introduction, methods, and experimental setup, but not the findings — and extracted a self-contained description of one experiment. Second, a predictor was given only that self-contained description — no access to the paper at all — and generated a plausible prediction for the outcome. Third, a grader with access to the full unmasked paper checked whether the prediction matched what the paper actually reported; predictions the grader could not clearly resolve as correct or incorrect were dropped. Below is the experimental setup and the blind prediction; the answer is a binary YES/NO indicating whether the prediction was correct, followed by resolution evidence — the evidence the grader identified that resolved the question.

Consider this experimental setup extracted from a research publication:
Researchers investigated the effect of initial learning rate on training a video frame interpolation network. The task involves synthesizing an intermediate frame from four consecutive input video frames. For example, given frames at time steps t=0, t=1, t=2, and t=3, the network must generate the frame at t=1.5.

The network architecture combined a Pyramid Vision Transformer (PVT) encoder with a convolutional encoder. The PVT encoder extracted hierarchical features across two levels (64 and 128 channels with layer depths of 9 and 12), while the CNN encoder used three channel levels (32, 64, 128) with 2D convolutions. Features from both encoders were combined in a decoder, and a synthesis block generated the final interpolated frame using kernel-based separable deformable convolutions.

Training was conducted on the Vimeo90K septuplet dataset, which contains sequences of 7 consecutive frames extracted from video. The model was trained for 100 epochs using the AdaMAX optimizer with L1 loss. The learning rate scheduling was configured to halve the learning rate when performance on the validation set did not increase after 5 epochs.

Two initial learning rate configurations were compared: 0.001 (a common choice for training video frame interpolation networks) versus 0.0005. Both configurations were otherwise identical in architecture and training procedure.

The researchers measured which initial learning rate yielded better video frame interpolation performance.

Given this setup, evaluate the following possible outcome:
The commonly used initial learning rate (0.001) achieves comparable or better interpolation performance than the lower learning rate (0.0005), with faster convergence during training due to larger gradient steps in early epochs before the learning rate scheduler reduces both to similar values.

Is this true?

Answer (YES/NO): NO